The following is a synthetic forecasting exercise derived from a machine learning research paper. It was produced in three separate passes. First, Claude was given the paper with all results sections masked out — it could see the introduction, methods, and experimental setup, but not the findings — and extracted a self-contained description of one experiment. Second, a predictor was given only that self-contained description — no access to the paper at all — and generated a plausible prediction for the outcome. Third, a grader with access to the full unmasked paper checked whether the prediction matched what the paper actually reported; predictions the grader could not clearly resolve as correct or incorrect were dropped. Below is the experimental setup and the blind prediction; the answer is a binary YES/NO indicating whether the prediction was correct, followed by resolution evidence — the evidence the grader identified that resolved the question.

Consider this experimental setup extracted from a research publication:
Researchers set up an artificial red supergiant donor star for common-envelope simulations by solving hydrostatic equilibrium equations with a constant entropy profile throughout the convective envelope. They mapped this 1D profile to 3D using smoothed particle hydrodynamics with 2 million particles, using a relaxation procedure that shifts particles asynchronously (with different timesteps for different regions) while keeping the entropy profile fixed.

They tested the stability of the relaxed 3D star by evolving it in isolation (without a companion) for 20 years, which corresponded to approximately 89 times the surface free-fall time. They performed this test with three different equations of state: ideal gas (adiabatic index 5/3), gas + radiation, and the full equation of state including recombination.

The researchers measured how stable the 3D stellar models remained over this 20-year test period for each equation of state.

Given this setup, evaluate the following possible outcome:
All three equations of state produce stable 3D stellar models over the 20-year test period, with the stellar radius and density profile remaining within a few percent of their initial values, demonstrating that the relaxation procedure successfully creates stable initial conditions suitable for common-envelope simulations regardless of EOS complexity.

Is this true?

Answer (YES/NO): NO